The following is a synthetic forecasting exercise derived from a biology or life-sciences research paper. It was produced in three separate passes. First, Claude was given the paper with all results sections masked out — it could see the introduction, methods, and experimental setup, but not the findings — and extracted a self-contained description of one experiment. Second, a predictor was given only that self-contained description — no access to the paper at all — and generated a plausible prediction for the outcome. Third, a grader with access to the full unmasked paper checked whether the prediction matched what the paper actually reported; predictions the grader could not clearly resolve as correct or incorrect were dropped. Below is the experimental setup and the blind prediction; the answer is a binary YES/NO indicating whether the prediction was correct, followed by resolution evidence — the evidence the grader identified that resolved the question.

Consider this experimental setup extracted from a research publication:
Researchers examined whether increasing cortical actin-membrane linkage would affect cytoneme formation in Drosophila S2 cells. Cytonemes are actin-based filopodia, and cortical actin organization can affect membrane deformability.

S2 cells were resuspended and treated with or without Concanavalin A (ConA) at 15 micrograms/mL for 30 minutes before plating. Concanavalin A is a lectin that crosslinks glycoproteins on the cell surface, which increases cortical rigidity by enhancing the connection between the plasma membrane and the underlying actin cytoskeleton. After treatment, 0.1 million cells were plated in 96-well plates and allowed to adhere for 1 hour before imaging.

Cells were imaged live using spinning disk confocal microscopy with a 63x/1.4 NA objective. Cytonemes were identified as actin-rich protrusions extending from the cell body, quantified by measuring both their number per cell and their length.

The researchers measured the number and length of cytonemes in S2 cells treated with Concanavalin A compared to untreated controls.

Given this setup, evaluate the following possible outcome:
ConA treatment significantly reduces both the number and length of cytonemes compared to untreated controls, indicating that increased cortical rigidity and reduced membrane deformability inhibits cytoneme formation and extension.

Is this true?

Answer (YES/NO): YES